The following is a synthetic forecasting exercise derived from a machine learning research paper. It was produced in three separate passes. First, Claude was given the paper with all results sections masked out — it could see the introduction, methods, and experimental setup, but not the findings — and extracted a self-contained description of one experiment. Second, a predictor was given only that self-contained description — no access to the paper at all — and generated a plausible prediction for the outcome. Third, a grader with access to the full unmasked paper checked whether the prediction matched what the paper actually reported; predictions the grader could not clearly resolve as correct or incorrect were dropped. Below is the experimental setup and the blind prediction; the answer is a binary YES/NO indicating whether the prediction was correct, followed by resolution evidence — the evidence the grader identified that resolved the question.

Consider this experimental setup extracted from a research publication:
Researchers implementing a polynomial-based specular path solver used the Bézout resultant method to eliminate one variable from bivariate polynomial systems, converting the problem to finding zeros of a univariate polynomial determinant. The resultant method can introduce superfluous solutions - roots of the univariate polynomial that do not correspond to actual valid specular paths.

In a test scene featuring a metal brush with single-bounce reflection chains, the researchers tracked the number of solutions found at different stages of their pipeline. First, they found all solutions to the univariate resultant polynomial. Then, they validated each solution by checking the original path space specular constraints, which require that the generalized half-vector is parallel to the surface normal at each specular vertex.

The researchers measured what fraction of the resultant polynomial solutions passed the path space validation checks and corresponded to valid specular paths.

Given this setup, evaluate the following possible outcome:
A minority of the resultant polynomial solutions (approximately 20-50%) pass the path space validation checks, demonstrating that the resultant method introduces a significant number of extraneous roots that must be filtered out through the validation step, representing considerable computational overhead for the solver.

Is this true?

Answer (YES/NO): NO